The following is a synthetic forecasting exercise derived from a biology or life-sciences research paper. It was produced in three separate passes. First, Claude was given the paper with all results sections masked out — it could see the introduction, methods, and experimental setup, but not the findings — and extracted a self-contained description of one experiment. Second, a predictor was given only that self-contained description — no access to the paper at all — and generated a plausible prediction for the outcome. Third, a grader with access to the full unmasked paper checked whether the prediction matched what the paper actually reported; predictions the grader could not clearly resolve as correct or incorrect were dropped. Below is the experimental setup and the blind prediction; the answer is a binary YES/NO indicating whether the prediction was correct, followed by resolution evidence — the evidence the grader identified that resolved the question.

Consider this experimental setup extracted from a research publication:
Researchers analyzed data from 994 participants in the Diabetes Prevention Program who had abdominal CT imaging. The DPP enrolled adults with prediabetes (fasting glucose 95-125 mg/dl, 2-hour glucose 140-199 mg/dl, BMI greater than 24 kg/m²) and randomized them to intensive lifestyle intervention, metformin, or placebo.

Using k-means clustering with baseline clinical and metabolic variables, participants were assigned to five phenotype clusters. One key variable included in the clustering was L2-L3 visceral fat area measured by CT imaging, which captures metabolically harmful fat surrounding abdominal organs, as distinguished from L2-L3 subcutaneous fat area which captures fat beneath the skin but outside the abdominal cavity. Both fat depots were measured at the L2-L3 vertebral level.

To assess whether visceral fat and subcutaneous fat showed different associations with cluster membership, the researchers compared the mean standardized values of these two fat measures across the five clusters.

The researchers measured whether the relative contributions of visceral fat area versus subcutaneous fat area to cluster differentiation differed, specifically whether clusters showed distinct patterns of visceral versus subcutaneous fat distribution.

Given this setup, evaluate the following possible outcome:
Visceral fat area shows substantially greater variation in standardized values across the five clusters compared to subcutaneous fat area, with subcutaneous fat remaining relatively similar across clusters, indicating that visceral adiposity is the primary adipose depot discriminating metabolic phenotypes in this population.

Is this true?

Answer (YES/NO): NO